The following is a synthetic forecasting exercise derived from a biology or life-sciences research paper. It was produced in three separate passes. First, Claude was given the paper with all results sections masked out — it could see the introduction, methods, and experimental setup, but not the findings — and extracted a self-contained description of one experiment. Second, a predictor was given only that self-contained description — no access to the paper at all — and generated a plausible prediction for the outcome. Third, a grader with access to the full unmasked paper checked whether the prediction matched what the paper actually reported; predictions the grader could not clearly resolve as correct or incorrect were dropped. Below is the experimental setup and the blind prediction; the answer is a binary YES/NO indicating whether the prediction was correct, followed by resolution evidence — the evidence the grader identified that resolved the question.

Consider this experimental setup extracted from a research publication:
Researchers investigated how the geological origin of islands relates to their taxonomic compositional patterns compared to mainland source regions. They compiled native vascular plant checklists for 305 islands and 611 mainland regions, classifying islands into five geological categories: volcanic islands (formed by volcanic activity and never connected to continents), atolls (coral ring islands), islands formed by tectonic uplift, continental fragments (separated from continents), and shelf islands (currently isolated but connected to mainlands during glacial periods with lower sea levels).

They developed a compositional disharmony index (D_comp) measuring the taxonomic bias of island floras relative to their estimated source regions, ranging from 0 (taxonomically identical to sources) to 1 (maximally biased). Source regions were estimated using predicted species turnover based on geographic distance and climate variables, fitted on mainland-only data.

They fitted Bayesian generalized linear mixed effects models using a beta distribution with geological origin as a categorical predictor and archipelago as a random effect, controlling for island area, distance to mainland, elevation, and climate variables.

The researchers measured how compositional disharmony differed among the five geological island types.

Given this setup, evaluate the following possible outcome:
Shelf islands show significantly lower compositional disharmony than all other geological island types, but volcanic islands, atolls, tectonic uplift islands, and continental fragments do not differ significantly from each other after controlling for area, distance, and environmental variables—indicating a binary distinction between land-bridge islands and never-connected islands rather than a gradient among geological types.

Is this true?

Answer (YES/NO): NO